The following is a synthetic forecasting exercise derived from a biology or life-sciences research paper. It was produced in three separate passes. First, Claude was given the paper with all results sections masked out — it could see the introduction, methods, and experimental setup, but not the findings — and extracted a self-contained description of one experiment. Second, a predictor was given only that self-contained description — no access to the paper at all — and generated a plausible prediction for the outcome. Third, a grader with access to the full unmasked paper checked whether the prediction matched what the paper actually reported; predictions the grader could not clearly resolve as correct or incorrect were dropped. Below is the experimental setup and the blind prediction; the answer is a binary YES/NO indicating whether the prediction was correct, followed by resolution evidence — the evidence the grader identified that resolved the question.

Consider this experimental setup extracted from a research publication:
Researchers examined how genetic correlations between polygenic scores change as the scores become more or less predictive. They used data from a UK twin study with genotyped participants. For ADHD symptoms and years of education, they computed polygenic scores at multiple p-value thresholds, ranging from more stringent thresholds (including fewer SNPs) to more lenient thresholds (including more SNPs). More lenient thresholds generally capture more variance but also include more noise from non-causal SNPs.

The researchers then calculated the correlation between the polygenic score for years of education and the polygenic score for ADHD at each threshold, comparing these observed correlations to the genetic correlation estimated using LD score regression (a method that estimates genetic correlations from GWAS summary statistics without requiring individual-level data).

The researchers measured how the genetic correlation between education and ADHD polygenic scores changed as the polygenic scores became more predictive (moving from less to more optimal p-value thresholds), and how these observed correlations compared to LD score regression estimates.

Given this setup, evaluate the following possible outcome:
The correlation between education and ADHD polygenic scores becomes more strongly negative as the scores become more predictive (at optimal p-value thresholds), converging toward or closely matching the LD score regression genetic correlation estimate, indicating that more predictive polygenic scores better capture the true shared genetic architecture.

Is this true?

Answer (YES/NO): NO